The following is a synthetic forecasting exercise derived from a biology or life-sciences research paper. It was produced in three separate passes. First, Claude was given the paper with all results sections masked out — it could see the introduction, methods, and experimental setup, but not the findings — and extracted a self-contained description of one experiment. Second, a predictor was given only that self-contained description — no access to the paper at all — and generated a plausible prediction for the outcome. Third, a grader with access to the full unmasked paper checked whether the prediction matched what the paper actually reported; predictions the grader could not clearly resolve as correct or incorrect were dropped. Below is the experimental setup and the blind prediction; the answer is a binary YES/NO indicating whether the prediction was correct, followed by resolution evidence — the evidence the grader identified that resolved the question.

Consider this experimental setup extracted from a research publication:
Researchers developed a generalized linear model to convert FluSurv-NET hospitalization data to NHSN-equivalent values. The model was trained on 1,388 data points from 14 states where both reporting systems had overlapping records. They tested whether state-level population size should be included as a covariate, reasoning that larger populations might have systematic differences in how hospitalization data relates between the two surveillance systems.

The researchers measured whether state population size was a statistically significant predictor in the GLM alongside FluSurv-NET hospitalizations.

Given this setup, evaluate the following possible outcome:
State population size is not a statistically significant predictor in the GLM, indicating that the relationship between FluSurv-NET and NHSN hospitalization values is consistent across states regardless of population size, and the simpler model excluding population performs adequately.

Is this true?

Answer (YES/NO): NO